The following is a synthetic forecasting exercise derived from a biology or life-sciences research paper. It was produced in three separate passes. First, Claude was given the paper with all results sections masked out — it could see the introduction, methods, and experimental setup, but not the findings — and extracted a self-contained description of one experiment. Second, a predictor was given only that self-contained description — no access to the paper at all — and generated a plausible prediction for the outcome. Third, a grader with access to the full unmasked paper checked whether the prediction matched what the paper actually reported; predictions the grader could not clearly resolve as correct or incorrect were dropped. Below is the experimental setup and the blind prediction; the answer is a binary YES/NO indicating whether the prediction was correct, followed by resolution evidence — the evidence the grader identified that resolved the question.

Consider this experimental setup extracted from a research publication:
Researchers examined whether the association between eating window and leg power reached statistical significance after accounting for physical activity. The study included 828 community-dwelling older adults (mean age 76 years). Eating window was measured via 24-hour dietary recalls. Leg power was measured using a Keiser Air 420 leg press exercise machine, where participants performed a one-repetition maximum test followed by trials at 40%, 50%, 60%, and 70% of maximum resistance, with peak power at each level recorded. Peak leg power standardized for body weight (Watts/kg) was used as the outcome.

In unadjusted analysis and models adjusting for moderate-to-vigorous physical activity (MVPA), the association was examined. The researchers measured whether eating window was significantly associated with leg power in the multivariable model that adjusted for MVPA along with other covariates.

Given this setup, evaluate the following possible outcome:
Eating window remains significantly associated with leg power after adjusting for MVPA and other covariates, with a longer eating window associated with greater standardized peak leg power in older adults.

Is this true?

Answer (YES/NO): NO